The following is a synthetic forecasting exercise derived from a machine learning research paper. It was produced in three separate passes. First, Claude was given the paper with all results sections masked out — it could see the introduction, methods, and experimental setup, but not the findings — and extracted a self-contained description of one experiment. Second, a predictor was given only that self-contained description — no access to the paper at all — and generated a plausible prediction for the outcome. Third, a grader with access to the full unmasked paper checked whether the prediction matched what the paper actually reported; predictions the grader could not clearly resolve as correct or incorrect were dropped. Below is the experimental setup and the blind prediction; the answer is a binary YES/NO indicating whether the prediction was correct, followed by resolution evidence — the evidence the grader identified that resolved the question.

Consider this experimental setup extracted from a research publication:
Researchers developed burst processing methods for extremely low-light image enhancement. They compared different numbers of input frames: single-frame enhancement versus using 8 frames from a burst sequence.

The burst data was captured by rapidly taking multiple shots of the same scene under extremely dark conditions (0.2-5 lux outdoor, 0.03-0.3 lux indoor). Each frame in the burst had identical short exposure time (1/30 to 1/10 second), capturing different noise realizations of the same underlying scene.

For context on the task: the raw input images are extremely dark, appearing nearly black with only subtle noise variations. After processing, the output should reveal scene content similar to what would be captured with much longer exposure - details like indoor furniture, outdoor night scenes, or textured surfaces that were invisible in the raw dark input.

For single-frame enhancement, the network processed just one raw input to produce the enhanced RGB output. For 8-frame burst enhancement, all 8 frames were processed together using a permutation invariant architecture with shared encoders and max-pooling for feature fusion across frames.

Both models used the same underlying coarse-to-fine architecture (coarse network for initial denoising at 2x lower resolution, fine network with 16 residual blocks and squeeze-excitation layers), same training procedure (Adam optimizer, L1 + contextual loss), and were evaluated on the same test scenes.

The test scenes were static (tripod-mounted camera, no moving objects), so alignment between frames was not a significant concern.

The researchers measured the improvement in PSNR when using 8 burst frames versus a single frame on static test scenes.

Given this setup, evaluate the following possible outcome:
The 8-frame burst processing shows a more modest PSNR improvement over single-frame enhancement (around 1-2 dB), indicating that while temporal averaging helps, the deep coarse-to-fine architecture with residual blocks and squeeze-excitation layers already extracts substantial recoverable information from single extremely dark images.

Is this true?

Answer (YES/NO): NO